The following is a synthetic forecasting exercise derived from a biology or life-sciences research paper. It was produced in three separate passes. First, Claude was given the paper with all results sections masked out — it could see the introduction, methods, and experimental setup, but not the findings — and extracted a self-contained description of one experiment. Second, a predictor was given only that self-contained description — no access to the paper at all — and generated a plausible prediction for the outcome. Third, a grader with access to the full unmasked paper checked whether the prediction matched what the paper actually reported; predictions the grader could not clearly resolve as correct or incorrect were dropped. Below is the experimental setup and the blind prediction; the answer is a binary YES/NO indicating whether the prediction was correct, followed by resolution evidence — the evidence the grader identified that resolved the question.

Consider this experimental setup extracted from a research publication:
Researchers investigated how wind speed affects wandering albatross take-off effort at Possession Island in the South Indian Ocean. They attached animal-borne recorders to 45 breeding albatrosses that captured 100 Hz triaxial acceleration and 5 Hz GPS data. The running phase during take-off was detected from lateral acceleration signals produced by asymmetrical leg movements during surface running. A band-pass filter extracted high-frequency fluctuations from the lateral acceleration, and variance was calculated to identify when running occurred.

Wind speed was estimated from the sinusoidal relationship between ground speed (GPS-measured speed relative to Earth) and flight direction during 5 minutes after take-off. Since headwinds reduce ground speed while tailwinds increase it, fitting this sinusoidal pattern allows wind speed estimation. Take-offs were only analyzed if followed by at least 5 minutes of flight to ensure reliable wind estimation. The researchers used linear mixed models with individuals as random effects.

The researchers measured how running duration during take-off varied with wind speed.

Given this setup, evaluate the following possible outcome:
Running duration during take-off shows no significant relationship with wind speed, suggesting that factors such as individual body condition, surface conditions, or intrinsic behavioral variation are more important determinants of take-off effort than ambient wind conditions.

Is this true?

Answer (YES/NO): NO